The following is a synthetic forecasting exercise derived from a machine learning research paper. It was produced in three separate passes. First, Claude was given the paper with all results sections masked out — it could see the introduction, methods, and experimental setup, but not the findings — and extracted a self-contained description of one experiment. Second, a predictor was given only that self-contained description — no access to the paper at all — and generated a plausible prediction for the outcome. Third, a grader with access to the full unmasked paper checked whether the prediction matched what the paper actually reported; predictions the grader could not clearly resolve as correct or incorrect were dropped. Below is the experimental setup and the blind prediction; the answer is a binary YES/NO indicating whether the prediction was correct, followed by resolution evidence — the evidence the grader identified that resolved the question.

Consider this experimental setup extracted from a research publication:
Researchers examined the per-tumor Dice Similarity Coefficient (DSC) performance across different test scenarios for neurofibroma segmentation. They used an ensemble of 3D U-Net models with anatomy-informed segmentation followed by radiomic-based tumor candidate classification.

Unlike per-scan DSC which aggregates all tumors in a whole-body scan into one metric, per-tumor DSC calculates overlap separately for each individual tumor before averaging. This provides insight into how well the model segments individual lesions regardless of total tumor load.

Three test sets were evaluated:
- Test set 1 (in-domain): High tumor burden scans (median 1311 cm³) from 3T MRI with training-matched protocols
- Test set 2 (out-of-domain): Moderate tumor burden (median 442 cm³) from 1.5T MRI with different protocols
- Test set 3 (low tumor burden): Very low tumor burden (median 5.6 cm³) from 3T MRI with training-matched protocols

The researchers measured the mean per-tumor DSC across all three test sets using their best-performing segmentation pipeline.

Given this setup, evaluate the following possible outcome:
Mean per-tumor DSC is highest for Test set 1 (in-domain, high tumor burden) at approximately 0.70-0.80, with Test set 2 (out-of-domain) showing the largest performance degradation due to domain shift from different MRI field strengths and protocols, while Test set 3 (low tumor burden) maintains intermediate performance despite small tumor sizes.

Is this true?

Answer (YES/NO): NO